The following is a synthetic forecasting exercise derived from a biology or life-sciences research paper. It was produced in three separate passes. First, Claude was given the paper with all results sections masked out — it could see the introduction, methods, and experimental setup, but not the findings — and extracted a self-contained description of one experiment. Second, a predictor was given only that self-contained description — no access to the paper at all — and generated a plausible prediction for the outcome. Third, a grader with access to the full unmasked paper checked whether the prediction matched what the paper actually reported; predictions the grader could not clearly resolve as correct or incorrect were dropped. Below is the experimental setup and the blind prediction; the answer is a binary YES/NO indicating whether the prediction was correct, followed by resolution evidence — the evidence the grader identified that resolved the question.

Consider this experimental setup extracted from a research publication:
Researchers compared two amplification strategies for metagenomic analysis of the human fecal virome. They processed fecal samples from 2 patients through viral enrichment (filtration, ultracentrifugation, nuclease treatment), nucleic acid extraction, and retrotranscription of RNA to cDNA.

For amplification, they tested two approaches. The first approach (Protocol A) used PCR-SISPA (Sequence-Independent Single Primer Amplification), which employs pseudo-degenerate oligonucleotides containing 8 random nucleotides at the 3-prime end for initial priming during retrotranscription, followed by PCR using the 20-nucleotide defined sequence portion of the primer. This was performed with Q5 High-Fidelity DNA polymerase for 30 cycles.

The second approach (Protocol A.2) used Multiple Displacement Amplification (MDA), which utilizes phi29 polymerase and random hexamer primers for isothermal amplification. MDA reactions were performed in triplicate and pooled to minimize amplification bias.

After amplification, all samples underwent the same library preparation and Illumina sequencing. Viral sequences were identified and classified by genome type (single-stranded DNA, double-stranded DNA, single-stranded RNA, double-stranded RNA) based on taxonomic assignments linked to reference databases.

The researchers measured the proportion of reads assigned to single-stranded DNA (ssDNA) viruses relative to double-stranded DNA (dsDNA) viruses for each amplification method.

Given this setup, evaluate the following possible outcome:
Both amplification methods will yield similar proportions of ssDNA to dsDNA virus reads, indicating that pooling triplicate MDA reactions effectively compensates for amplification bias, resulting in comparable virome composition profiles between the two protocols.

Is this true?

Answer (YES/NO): NO